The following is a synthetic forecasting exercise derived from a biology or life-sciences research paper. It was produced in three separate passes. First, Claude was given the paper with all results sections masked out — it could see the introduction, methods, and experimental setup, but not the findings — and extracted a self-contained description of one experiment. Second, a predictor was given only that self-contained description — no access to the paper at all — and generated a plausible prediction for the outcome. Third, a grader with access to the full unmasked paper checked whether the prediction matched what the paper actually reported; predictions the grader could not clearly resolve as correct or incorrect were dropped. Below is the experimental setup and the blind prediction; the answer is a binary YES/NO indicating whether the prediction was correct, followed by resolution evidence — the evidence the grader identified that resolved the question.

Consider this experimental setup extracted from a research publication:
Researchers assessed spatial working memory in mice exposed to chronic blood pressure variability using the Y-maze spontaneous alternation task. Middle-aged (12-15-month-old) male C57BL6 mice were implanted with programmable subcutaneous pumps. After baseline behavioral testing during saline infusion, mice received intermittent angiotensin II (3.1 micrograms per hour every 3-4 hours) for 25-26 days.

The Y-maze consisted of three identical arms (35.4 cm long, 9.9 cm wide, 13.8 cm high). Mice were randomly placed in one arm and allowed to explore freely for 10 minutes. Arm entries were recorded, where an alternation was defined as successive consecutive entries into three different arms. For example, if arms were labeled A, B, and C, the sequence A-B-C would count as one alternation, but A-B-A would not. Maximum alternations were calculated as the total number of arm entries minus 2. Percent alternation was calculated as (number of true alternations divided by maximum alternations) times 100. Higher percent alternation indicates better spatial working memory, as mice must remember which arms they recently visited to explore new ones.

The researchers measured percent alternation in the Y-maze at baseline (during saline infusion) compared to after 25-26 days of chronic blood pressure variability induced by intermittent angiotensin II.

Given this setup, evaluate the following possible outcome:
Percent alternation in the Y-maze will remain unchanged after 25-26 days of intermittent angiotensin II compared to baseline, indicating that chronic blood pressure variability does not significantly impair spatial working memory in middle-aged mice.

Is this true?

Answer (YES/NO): YES